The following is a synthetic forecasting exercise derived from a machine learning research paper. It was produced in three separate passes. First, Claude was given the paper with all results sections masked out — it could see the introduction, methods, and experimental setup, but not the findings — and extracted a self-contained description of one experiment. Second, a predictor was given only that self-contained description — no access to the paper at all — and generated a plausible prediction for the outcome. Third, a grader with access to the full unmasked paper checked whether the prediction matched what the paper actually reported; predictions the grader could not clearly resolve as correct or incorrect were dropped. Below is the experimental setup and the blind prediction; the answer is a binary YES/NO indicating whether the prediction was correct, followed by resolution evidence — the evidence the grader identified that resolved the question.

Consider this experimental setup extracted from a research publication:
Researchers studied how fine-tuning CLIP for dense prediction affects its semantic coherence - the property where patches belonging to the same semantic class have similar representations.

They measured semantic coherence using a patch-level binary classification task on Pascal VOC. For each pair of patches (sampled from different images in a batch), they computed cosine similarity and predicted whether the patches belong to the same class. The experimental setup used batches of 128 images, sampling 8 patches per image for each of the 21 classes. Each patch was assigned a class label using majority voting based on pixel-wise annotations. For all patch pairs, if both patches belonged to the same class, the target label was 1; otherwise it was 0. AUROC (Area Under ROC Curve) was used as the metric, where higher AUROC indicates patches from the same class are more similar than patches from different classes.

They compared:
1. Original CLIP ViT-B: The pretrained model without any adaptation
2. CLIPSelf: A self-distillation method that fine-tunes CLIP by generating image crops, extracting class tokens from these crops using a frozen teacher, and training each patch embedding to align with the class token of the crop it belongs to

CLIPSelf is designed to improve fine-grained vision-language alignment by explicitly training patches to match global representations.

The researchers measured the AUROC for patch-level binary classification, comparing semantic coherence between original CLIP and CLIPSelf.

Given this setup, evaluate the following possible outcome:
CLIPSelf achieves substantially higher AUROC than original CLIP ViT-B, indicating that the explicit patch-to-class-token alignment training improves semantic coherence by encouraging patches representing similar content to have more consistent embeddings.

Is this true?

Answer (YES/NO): NO